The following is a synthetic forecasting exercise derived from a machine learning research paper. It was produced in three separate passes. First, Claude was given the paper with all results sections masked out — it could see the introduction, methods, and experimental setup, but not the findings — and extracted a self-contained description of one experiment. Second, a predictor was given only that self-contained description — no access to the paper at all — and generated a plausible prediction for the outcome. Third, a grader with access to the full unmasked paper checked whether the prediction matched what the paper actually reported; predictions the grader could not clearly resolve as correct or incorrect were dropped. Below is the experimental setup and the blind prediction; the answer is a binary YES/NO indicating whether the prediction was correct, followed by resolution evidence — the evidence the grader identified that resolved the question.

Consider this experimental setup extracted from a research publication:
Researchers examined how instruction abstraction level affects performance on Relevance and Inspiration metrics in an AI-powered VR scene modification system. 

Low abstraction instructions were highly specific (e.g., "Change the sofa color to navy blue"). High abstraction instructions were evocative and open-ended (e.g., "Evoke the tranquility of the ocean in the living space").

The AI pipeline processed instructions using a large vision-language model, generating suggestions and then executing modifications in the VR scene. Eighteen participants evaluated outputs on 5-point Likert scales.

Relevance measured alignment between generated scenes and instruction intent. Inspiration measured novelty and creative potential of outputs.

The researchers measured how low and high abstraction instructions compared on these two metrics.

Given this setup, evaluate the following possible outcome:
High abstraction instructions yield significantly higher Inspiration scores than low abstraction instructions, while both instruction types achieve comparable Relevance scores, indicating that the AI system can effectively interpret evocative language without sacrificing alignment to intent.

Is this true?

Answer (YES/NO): YES